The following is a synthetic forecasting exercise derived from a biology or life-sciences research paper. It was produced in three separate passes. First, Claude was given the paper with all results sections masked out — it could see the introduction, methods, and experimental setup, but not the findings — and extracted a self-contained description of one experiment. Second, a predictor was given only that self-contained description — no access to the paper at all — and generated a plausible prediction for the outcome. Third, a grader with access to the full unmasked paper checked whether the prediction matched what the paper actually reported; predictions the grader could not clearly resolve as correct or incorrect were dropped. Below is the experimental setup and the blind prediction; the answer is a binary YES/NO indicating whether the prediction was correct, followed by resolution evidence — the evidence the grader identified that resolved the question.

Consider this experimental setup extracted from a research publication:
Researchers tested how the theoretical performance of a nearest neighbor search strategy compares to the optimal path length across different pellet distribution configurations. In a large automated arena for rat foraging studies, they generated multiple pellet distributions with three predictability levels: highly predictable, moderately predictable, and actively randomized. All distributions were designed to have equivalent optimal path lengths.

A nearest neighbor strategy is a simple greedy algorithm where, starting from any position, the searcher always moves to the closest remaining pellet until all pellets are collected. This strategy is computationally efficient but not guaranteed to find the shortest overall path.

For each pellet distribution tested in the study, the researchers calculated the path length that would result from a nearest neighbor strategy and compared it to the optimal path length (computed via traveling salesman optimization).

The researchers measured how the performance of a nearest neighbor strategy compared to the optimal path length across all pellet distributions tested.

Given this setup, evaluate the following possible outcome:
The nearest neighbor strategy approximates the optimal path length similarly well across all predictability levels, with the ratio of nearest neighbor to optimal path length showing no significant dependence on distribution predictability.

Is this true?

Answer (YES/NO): YES